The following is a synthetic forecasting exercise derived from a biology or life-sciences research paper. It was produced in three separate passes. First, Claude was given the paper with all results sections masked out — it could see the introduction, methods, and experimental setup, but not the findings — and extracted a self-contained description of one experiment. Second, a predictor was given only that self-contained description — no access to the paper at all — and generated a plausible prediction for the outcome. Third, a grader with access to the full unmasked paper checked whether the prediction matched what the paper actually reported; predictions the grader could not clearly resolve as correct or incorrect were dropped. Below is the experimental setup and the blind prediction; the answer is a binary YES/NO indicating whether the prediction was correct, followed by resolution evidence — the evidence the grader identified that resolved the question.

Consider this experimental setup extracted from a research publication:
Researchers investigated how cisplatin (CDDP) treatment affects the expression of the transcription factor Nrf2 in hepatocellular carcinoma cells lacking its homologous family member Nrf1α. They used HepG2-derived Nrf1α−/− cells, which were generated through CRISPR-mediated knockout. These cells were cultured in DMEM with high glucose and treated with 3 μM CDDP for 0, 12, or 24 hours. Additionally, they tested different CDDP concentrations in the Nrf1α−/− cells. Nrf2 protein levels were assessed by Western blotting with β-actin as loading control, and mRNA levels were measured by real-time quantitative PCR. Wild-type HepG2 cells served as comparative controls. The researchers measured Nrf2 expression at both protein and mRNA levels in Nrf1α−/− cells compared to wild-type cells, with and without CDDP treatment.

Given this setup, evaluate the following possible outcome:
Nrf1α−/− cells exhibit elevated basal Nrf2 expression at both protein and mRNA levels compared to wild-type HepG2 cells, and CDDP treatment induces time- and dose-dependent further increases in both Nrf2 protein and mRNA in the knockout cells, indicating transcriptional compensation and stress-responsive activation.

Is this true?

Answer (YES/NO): NO